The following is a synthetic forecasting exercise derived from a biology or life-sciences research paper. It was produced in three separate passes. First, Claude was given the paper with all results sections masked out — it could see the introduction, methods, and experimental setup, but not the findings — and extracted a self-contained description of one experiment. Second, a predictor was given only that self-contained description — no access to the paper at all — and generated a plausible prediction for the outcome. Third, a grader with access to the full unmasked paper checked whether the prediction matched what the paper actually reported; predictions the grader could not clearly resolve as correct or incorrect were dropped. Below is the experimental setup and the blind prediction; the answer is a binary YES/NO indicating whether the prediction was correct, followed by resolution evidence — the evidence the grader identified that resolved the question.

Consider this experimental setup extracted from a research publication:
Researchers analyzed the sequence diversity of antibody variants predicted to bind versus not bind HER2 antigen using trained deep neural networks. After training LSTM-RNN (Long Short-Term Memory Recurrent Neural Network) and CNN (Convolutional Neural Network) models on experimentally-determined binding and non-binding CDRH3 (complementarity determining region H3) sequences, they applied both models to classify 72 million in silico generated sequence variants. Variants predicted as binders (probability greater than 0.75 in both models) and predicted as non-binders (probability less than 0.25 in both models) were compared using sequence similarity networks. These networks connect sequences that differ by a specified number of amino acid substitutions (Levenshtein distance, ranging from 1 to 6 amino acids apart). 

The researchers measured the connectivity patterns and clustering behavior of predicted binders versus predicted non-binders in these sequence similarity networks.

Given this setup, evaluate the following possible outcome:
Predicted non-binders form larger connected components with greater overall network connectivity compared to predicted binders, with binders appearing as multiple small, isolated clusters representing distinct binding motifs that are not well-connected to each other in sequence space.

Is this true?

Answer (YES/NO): NO